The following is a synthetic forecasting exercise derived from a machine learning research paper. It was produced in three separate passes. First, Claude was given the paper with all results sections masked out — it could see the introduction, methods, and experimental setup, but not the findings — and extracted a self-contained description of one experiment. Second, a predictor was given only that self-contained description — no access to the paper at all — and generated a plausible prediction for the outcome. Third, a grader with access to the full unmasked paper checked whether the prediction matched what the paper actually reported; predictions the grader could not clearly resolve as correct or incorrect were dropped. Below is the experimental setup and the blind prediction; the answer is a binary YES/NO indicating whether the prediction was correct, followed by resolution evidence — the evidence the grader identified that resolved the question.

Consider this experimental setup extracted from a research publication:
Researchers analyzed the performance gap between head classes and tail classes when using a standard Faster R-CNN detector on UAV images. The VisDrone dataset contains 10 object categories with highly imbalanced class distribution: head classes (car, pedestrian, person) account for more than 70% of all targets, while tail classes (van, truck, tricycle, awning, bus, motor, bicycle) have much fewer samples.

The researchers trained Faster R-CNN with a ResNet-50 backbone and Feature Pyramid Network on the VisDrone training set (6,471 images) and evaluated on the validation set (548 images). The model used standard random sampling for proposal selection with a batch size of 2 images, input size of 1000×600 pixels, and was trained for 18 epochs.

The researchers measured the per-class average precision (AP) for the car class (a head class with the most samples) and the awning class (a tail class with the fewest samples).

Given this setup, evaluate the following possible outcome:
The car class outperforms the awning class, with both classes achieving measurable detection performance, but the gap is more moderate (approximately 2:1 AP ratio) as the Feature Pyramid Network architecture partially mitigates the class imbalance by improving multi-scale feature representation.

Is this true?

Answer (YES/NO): NO